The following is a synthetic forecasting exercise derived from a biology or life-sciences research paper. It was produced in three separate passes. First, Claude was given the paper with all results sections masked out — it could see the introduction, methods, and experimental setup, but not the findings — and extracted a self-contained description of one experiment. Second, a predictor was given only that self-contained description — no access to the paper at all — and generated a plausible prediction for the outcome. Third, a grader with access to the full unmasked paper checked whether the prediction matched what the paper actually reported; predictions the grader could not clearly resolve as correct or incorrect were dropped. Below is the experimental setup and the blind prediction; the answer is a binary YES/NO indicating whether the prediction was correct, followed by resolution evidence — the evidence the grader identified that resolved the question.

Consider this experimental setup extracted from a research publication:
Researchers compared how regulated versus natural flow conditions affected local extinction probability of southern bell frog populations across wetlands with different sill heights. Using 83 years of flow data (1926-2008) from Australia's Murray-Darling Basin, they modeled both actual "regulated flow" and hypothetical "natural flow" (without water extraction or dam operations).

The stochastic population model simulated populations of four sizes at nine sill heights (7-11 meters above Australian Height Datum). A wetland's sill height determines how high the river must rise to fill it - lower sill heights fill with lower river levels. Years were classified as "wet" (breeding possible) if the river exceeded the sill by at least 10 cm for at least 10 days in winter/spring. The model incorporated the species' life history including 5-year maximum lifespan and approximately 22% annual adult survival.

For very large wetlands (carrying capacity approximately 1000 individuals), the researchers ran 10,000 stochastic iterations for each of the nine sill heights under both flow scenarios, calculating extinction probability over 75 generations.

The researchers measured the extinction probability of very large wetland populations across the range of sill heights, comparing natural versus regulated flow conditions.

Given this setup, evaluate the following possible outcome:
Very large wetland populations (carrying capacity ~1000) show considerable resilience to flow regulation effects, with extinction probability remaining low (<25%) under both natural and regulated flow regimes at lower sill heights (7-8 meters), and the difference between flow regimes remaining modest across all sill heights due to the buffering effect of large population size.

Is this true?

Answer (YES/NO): NO